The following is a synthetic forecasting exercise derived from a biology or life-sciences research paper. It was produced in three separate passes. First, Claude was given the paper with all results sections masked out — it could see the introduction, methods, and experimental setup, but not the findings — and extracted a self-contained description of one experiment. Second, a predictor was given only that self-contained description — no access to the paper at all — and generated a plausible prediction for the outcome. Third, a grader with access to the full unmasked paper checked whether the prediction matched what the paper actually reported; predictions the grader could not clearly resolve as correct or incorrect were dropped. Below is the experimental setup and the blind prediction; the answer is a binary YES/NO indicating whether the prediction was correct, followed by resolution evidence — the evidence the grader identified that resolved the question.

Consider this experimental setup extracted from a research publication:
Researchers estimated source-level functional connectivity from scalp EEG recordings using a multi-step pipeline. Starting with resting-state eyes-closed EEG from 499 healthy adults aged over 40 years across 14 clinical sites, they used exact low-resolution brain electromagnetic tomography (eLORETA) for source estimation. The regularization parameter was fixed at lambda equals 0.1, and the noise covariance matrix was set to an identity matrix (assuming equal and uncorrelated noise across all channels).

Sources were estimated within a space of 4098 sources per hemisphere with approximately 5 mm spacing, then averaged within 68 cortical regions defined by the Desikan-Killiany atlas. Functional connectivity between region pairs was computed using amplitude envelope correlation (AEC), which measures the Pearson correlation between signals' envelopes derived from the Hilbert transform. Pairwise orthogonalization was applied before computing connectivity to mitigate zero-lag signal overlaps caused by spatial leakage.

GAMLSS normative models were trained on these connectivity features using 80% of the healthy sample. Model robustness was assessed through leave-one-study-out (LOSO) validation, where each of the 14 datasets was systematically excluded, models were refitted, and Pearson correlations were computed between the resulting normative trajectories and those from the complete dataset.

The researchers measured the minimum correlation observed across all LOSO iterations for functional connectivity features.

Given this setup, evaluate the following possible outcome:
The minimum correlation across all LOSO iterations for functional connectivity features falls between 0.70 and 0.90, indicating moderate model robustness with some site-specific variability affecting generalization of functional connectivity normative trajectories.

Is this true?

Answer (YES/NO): NO